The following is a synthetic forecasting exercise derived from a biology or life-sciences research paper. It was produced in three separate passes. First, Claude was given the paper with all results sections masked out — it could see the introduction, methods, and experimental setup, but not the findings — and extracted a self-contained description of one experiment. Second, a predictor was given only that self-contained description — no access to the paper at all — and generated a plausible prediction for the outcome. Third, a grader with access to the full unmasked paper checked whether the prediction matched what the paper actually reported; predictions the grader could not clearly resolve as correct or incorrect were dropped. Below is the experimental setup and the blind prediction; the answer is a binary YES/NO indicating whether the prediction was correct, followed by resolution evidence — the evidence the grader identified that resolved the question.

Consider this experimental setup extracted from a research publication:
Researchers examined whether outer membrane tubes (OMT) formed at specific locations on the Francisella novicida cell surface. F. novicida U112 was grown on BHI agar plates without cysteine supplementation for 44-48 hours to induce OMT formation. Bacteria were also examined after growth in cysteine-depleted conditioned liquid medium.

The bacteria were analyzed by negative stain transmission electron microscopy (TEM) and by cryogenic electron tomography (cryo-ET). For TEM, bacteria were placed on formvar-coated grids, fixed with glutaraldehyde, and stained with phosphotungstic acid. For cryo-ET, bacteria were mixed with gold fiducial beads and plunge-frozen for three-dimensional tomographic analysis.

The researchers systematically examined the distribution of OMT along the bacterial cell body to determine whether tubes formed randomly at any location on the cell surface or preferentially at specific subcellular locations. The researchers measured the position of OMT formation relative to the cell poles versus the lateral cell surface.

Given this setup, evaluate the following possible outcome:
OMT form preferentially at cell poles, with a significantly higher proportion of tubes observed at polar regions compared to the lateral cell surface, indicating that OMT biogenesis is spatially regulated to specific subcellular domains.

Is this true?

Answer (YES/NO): YES